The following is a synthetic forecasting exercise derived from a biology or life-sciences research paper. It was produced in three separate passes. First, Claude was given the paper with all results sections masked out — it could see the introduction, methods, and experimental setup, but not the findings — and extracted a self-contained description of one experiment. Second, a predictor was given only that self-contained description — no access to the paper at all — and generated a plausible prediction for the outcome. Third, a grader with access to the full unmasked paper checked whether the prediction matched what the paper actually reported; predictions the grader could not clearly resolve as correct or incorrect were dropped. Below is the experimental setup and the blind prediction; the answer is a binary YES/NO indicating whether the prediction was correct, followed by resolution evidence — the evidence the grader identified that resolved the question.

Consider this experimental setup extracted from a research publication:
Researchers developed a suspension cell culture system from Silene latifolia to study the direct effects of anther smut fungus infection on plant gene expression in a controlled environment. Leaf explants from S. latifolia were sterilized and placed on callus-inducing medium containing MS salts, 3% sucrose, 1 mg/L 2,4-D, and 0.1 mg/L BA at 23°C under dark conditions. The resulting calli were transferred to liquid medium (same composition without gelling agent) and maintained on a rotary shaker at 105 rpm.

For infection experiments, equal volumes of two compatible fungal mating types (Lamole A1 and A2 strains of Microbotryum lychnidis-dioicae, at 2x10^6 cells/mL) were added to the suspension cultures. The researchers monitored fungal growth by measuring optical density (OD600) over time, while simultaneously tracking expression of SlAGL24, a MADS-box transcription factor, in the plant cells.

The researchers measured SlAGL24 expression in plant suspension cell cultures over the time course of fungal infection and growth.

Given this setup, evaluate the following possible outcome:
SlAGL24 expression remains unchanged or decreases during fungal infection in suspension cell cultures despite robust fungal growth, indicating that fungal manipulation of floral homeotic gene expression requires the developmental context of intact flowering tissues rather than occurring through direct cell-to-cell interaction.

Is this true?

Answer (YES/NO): NO